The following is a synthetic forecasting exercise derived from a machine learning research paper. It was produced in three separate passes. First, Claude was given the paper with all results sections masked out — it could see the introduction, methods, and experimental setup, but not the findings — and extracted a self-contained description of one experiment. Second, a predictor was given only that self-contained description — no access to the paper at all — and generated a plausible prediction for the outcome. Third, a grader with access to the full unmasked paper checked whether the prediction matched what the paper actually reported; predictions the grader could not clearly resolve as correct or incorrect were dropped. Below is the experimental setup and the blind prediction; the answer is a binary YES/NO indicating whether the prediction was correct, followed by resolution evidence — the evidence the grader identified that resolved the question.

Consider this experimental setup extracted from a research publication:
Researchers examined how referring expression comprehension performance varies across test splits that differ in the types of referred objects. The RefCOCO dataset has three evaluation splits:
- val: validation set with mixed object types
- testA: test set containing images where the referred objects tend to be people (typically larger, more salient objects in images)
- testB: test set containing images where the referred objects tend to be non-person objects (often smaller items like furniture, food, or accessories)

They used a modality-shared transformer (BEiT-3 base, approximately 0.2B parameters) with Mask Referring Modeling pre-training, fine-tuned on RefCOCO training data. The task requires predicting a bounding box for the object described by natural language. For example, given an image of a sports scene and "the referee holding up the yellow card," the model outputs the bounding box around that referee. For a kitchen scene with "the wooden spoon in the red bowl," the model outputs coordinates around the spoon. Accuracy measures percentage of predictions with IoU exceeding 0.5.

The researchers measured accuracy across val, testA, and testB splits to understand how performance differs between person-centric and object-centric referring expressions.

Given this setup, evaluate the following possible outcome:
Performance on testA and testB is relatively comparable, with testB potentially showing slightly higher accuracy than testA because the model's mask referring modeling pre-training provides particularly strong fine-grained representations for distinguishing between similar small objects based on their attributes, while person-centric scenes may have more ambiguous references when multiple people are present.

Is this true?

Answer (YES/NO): NO